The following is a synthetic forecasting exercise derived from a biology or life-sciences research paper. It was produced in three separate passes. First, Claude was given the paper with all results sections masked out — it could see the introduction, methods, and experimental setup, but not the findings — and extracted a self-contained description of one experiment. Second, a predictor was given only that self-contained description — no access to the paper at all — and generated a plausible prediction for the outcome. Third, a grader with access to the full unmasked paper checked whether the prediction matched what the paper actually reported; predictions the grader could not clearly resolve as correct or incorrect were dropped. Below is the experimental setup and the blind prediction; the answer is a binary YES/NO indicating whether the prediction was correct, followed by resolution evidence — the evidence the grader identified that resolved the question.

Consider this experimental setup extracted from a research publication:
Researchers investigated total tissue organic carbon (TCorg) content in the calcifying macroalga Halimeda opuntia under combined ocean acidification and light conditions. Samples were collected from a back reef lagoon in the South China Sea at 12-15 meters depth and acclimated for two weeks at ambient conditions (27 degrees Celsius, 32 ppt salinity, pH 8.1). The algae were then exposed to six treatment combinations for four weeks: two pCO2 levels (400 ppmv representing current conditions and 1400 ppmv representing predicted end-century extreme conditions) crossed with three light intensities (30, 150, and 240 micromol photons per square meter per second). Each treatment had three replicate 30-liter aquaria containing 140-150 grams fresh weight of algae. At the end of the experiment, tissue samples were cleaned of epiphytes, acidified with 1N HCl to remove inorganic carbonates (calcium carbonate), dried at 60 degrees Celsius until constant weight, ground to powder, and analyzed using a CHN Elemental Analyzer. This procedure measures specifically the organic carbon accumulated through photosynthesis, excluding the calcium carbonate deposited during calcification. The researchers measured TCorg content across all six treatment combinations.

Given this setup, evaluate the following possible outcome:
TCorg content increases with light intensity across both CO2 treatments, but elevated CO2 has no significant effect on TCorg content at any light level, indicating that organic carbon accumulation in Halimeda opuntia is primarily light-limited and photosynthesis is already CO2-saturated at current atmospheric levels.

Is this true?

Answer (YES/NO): NO